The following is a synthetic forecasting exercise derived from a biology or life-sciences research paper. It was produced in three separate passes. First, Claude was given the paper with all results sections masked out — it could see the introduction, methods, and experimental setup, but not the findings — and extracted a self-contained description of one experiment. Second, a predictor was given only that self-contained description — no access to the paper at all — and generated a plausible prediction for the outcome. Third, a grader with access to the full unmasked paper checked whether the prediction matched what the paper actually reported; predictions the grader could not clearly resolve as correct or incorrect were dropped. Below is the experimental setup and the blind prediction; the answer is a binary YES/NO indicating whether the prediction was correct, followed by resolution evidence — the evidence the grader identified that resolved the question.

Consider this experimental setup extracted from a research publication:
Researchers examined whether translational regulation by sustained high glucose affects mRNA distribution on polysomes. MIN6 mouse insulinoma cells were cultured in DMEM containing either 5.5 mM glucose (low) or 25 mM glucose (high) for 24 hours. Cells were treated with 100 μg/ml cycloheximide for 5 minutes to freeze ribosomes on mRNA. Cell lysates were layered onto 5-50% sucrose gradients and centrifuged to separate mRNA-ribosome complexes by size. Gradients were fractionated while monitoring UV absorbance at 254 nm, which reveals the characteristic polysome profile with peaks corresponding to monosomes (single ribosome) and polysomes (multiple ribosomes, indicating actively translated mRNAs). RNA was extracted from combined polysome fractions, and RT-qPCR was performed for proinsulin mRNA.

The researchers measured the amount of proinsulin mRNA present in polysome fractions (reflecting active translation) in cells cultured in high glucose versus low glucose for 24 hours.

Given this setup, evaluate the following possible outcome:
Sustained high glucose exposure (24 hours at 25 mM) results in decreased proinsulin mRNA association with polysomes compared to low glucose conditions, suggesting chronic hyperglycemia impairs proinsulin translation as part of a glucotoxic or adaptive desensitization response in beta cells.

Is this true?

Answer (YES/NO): YES